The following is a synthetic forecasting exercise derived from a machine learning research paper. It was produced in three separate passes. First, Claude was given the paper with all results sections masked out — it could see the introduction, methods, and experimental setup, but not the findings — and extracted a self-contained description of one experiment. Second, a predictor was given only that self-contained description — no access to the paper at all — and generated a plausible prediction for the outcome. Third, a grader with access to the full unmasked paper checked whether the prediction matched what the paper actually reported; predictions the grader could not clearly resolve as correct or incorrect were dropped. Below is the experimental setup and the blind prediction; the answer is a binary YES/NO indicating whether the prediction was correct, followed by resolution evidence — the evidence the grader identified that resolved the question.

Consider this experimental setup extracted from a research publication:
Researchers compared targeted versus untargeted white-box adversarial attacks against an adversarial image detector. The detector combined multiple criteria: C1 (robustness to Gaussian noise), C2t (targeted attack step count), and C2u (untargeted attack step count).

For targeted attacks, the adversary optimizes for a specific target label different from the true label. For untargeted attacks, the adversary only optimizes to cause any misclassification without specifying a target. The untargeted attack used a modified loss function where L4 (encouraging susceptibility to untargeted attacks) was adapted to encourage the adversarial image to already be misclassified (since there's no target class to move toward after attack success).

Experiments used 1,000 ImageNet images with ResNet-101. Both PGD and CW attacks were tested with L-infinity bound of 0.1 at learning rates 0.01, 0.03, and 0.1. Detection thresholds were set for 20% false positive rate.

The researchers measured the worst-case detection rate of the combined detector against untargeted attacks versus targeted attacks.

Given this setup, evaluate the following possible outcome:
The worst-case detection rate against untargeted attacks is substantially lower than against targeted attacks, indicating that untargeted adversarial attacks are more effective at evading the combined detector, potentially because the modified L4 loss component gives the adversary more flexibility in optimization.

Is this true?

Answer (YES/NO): NO